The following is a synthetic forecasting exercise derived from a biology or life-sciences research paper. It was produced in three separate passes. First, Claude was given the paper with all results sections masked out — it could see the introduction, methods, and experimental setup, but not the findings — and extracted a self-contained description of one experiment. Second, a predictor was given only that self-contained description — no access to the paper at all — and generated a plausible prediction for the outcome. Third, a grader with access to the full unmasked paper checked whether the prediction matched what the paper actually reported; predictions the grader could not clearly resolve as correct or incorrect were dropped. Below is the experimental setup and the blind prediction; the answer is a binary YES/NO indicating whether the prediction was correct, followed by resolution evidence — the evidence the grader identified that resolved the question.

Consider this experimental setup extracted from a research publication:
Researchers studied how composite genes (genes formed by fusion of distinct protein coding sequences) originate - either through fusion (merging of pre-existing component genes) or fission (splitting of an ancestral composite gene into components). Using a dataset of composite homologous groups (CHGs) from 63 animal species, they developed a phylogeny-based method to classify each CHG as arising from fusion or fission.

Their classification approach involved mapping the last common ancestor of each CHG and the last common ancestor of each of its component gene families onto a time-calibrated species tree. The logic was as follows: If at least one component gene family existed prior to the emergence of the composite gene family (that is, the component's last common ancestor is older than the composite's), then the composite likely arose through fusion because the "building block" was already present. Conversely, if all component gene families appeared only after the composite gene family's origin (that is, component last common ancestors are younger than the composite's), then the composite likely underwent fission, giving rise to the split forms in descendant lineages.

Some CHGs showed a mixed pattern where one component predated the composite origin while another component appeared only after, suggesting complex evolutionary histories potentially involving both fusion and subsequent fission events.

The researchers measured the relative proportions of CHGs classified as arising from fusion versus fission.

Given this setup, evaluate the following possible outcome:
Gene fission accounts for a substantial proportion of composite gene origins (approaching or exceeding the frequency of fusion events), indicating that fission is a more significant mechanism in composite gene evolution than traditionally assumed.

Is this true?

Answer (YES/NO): NO